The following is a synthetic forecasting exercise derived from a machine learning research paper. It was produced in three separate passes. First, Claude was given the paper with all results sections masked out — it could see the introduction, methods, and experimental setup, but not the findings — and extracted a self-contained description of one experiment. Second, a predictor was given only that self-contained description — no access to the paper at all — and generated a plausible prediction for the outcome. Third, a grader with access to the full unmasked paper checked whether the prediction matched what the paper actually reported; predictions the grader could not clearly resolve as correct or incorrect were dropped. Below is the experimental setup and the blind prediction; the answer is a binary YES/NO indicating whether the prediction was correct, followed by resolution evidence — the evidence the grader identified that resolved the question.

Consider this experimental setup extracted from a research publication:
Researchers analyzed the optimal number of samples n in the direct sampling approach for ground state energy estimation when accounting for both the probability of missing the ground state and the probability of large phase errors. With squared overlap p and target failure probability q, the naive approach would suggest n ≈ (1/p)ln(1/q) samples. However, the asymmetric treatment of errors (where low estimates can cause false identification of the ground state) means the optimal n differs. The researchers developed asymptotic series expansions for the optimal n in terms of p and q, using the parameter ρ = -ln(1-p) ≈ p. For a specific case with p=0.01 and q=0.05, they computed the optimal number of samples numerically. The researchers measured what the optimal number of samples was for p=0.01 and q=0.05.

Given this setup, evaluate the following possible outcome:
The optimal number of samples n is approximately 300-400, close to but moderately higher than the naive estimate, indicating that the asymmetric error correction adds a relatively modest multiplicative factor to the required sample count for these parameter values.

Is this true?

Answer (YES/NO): YES